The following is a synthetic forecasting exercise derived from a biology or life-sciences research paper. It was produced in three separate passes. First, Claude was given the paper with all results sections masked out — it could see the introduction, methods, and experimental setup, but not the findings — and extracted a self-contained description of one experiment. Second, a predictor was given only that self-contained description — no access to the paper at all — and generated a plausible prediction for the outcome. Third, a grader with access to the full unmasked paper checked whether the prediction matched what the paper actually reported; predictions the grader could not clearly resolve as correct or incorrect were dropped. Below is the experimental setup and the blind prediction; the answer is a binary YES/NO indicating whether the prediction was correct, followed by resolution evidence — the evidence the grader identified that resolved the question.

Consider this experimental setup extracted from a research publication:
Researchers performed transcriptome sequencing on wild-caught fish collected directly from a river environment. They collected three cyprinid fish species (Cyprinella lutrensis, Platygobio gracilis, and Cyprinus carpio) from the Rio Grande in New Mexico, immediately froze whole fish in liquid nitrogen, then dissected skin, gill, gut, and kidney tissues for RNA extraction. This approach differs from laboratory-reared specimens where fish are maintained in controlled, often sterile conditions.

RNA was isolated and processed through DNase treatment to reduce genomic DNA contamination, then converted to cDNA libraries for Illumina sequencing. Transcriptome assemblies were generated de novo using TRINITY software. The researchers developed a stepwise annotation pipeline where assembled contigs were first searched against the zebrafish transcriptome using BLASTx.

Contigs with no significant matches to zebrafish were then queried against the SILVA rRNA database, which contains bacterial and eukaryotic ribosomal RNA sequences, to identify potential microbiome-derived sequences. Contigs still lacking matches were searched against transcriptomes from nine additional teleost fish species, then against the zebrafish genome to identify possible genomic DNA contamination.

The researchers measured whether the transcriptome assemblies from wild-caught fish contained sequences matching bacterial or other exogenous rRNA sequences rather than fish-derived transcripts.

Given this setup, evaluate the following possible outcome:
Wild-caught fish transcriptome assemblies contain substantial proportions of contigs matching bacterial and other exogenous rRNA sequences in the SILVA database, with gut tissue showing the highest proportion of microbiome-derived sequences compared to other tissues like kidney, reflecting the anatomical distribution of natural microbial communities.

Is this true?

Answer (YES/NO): NO